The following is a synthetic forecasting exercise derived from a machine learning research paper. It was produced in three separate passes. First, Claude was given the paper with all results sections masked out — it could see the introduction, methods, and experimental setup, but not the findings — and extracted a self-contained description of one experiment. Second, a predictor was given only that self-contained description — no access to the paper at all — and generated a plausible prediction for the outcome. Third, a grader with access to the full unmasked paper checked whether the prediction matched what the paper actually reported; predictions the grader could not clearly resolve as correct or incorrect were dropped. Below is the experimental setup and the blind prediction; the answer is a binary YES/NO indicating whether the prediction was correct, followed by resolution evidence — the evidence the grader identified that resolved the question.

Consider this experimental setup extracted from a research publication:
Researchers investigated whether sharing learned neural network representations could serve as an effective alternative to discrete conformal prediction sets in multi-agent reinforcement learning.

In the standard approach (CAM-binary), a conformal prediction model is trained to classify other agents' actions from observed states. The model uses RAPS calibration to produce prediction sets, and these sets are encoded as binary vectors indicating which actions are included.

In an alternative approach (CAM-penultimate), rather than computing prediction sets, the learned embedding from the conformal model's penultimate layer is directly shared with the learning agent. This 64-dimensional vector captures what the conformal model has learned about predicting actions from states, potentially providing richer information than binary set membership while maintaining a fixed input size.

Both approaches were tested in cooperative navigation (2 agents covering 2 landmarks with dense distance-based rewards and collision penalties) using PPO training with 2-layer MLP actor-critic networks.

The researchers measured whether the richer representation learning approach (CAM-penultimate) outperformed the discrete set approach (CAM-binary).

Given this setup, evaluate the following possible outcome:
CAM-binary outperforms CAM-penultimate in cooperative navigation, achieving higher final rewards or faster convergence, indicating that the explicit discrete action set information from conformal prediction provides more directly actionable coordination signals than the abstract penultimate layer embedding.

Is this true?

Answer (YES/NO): YES